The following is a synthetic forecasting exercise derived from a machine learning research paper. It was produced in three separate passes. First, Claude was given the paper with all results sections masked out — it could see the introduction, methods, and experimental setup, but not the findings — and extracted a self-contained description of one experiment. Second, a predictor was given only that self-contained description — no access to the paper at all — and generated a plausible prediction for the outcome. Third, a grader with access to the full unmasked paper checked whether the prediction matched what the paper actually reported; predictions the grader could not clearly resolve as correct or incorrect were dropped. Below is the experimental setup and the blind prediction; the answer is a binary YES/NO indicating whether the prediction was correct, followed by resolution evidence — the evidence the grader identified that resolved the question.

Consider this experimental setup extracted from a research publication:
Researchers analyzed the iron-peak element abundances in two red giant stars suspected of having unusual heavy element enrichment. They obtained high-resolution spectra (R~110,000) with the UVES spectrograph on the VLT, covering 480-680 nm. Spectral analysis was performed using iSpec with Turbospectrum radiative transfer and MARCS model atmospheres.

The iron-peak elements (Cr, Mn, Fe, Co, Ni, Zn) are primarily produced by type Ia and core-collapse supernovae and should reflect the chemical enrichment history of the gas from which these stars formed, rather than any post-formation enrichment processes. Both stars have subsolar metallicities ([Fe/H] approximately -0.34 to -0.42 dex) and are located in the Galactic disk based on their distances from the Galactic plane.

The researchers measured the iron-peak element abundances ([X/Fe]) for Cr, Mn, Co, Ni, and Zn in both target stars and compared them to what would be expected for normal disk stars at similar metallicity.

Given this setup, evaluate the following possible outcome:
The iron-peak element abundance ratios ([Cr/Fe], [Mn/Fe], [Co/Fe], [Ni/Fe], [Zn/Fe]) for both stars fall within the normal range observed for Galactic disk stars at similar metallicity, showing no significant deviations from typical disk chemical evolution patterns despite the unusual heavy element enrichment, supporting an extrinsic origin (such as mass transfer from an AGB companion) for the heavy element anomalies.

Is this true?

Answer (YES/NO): YES